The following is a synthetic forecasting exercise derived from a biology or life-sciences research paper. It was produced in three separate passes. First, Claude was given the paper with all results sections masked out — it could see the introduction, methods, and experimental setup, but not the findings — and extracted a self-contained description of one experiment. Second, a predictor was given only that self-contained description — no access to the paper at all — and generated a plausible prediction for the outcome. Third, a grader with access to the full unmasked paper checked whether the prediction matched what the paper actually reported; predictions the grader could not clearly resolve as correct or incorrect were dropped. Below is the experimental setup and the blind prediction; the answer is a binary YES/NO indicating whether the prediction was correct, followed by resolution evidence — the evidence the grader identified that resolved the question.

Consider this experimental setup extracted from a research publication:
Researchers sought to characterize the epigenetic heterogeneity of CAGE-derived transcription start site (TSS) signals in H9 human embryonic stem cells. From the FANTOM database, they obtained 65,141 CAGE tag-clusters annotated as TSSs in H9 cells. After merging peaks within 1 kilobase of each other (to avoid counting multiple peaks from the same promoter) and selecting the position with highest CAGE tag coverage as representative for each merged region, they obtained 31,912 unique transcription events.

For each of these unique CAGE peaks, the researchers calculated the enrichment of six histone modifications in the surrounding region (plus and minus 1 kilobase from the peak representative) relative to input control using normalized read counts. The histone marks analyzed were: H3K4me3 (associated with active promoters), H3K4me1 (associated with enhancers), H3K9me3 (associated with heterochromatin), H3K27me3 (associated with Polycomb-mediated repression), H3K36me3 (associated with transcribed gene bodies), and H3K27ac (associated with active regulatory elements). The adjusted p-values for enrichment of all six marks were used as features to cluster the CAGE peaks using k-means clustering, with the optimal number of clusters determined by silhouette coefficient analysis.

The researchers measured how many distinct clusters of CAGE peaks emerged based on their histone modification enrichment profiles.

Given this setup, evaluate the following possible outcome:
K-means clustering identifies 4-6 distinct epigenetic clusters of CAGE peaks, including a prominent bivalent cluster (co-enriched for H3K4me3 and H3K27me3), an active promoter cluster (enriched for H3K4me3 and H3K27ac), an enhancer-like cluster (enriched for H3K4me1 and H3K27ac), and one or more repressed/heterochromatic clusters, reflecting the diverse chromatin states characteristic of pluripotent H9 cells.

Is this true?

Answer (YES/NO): NO